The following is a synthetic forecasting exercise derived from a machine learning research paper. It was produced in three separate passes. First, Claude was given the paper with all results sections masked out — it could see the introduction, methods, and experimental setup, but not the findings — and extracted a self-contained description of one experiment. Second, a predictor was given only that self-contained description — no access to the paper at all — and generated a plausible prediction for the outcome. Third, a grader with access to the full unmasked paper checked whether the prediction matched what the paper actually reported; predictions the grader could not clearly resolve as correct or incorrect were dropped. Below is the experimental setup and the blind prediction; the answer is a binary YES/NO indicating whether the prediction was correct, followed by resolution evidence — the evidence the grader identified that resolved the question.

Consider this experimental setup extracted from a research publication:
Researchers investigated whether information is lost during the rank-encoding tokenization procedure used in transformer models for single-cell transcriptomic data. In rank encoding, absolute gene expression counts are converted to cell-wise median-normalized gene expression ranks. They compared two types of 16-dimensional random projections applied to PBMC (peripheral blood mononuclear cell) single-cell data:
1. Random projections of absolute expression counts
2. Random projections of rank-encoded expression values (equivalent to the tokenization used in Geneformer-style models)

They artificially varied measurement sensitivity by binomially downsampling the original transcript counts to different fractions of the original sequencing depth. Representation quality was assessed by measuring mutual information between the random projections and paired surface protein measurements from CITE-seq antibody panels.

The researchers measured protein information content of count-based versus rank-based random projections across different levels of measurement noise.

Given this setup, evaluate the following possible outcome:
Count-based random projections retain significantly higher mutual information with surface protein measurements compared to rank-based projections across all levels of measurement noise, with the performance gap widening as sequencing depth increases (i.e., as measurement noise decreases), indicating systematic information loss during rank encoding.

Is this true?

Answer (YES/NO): NO